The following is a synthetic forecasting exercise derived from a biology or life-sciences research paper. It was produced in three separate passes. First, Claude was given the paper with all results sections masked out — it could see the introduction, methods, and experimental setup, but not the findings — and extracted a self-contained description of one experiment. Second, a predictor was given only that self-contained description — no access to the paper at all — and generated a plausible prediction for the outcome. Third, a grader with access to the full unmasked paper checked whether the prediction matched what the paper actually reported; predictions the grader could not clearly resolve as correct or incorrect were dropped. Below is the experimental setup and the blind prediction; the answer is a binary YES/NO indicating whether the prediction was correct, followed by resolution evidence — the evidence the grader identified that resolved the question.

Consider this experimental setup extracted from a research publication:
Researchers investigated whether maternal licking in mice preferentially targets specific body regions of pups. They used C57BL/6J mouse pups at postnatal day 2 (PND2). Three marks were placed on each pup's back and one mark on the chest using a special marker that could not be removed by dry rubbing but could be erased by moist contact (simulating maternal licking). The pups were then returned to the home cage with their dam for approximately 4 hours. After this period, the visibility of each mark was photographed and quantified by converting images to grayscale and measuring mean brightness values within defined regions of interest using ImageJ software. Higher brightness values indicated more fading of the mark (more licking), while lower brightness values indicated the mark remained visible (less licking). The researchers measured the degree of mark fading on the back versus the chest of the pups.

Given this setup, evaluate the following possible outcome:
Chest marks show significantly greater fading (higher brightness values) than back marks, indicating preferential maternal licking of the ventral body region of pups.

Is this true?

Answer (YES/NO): NO